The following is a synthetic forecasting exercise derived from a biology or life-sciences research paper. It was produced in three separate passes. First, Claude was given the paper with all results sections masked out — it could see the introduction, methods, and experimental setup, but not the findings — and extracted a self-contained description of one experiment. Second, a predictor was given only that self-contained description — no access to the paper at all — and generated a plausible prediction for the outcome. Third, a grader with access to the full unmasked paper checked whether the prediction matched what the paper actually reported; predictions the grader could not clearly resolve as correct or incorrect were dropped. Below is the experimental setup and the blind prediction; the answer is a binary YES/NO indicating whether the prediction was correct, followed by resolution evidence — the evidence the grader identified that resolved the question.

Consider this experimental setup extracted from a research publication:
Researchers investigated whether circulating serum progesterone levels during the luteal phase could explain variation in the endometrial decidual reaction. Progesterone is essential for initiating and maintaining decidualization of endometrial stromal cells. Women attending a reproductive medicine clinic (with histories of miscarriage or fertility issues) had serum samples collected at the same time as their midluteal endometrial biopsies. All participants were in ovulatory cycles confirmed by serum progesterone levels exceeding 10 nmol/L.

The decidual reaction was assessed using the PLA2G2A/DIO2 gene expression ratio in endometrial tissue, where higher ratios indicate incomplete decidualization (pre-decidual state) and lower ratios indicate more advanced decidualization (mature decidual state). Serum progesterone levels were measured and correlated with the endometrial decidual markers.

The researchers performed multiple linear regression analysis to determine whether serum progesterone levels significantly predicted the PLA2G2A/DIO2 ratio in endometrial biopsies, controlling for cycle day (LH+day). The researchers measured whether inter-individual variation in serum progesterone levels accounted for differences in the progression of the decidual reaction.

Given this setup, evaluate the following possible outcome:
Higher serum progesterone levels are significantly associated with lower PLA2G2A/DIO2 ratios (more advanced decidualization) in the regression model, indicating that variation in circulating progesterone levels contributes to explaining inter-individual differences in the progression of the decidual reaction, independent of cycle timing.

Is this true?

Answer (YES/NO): NO